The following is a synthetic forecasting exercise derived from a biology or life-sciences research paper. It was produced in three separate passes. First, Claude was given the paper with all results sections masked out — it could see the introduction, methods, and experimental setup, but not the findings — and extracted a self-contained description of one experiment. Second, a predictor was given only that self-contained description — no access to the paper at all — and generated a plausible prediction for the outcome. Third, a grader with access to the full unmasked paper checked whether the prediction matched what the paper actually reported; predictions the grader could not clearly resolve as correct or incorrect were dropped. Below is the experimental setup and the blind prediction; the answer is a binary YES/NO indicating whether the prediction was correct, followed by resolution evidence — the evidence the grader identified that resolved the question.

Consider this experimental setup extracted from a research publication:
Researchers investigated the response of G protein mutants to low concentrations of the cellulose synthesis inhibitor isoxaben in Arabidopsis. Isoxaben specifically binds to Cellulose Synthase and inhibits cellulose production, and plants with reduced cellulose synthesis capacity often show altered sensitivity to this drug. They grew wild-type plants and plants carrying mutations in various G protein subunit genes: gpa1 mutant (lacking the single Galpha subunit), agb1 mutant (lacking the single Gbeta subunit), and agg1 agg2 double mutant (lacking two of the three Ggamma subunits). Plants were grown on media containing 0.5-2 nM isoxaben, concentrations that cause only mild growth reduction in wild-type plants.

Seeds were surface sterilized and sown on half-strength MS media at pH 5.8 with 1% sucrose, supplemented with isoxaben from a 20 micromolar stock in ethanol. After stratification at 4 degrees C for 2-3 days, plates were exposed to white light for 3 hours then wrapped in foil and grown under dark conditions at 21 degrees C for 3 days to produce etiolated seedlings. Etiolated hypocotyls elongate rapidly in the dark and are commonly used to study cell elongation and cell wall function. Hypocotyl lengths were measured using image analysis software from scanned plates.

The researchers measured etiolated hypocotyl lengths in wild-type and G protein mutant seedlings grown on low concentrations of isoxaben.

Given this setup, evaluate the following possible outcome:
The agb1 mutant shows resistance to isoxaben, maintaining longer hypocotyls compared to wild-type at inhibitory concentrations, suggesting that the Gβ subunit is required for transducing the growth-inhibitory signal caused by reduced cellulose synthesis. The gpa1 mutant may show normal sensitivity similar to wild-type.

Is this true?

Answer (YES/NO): NO